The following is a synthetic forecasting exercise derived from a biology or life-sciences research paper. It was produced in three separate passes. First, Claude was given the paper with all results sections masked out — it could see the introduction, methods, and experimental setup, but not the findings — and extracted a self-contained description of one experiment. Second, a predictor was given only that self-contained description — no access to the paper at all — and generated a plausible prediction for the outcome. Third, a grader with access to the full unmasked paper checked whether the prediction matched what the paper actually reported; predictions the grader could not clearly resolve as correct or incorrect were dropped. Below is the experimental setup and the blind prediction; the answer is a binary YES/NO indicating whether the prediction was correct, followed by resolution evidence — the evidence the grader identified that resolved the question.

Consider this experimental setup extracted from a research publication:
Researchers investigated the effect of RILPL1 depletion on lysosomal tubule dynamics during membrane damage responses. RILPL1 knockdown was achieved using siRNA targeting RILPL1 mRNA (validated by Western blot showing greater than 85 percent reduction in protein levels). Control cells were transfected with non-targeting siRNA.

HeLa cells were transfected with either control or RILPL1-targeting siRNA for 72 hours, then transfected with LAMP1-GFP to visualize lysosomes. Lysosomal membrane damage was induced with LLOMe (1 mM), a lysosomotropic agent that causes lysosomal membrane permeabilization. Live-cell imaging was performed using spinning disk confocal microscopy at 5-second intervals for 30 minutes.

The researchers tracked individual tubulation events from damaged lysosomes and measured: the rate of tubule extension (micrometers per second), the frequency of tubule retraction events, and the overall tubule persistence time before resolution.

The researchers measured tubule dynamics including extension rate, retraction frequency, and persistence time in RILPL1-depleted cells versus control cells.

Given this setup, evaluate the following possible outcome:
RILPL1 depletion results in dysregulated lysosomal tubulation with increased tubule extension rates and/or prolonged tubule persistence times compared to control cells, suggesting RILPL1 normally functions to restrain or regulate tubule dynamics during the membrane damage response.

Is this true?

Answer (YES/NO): YES